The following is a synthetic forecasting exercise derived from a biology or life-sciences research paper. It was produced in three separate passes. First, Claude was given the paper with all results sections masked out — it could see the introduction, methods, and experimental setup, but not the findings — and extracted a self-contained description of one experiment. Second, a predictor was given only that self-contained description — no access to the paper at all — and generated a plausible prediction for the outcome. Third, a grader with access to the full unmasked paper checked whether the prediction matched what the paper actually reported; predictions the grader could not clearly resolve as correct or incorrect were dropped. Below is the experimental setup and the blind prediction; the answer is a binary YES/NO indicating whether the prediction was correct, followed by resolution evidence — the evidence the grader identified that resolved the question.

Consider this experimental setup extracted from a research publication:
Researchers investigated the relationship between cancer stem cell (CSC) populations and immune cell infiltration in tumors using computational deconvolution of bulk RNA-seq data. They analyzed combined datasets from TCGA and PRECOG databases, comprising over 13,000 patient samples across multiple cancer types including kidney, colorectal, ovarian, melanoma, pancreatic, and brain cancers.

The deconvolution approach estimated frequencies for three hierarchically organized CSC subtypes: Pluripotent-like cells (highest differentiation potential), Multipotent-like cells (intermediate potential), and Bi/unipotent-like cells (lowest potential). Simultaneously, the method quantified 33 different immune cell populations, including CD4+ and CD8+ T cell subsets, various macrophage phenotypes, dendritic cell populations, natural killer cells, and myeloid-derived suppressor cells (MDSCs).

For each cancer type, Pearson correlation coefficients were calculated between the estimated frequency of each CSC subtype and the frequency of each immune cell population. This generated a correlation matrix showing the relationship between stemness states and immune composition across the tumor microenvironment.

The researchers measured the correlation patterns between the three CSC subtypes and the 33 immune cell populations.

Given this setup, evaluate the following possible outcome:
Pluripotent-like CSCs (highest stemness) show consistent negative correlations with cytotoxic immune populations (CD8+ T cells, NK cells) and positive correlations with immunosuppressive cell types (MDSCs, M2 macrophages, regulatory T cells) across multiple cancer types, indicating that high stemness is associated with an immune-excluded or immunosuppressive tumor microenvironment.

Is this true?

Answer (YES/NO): NO